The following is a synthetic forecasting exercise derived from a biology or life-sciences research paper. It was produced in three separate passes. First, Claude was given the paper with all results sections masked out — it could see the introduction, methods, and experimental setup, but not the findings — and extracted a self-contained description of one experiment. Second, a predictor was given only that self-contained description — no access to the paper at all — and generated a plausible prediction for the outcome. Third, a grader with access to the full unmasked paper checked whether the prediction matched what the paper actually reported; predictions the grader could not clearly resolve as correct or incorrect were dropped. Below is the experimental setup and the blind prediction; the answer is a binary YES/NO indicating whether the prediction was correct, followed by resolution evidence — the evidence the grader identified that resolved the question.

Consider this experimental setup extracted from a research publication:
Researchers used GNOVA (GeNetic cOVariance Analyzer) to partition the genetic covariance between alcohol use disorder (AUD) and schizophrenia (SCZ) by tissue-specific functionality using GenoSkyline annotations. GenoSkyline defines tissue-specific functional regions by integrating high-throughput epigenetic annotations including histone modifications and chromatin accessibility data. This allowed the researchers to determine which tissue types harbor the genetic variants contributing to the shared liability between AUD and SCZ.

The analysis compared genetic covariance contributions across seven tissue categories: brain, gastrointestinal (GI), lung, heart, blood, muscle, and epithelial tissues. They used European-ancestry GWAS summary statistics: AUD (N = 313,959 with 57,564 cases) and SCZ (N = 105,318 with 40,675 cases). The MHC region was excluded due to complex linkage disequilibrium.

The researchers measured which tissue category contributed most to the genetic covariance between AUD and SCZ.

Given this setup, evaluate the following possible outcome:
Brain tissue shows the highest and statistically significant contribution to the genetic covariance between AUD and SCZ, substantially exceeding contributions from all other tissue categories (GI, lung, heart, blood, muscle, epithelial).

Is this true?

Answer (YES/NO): NO